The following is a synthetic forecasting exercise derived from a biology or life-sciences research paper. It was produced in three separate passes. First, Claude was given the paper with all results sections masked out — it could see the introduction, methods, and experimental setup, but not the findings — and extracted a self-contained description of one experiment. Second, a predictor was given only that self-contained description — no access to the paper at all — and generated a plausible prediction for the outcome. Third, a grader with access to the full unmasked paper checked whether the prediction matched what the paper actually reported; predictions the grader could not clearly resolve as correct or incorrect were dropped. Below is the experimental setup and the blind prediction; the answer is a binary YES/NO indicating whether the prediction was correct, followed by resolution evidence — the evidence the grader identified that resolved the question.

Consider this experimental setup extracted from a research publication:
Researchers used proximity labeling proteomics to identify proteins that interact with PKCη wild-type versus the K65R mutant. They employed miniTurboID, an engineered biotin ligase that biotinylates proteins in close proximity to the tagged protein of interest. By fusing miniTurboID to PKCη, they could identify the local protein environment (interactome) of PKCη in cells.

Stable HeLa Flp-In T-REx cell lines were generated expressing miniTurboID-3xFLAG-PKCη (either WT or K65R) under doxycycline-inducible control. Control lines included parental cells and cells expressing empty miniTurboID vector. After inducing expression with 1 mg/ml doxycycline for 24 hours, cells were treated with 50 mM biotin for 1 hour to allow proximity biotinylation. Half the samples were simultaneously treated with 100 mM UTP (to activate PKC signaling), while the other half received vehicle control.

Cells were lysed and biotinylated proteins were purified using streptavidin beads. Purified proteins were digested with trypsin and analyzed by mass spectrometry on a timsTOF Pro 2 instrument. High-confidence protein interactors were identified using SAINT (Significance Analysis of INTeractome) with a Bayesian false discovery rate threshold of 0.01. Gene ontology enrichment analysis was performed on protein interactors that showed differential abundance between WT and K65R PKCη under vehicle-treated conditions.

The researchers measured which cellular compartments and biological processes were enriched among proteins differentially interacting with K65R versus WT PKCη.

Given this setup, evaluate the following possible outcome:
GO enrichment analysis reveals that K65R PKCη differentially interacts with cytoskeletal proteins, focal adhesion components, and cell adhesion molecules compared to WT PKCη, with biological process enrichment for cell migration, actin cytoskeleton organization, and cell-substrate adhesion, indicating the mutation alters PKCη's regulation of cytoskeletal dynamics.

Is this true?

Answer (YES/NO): NO